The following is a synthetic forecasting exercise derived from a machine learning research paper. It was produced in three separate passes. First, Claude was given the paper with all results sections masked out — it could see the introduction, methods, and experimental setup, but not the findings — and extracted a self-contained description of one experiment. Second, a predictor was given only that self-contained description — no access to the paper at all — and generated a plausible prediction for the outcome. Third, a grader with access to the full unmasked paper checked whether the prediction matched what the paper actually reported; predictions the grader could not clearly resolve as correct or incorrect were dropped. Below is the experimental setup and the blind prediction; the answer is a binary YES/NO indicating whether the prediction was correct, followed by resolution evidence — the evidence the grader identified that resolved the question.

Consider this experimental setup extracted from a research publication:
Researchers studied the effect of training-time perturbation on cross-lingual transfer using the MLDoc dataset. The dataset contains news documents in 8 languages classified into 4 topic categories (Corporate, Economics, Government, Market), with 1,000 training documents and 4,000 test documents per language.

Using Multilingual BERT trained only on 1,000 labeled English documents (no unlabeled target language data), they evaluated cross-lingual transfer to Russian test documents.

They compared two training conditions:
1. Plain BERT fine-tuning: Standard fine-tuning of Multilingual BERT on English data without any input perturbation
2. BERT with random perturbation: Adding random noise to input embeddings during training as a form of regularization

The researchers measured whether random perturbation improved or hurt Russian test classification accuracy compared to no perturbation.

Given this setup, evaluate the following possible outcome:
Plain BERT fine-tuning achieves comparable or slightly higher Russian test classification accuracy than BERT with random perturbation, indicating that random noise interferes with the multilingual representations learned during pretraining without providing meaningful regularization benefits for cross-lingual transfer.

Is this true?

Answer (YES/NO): NO